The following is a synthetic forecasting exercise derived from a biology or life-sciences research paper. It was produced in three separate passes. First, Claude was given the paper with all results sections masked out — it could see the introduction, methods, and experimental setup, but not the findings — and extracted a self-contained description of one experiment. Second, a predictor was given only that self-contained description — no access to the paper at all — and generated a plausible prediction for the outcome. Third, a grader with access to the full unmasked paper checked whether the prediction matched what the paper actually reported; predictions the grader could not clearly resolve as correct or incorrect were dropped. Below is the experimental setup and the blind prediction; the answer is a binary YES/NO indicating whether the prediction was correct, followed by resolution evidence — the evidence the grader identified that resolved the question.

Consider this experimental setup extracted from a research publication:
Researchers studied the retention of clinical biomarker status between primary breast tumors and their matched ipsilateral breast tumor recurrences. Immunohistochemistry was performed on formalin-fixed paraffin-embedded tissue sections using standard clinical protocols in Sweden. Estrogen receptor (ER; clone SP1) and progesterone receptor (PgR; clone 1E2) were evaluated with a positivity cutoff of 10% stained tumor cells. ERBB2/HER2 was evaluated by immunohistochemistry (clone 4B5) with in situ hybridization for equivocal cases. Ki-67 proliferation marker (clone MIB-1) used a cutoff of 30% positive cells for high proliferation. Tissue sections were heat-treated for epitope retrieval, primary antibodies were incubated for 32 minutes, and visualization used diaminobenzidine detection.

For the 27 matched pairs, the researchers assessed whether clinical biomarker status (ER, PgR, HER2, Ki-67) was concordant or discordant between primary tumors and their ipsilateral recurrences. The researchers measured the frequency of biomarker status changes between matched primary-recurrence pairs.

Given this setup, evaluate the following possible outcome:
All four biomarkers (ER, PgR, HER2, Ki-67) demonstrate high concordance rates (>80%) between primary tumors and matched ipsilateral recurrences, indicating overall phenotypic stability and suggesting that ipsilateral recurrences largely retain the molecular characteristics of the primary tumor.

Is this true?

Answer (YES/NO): NO